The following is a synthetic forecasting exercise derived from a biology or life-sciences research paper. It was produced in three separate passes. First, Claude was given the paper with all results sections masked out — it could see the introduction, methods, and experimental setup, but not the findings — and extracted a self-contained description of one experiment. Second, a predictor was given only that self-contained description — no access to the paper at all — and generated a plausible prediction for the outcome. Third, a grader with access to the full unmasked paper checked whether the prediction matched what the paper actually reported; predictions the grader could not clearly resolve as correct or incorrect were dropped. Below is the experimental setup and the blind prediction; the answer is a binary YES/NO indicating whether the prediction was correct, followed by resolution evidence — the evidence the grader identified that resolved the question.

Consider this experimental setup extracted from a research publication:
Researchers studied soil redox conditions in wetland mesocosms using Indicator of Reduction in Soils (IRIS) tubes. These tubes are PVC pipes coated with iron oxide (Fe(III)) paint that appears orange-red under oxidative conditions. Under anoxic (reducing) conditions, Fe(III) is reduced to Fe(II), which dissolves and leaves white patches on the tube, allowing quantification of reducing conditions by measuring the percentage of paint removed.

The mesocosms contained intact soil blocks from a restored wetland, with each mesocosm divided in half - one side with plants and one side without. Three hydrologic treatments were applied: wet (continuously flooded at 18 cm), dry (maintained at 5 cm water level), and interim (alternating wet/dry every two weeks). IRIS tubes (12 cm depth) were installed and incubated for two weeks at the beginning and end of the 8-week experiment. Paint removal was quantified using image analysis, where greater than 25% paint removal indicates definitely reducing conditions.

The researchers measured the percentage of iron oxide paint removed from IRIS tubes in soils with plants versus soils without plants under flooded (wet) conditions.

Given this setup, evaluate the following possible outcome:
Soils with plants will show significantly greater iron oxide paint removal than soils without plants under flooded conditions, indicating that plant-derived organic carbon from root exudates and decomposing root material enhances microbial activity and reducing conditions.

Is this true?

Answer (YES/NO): NO